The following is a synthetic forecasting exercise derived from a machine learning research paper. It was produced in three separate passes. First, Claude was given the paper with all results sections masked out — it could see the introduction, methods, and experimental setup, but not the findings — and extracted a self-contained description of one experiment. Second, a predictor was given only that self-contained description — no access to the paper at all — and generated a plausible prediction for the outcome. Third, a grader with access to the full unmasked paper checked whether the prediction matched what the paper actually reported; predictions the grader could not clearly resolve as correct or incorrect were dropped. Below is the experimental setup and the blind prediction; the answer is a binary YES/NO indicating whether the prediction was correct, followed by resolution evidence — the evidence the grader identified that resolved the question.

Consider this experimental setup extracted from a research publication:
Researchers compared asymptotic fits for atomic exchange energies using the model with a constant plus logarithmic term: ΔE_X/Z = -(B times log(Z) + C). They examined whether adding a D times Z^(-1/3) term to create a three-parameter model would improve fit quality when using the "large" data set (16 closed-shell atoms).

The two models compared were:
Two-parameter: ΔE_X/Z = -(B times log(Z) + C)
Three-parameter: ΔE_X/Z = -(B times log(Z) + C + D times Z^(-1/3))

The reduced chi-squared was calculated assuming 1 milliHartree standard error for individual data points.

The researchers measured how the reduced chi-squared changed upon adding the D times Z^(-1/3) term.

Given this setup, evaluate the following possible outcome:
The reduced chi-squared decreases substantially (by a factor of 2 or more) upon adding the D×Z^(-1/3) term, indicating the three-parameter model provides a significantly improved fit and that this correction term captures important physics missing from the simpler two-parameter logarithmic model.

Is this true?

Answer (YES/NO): NO